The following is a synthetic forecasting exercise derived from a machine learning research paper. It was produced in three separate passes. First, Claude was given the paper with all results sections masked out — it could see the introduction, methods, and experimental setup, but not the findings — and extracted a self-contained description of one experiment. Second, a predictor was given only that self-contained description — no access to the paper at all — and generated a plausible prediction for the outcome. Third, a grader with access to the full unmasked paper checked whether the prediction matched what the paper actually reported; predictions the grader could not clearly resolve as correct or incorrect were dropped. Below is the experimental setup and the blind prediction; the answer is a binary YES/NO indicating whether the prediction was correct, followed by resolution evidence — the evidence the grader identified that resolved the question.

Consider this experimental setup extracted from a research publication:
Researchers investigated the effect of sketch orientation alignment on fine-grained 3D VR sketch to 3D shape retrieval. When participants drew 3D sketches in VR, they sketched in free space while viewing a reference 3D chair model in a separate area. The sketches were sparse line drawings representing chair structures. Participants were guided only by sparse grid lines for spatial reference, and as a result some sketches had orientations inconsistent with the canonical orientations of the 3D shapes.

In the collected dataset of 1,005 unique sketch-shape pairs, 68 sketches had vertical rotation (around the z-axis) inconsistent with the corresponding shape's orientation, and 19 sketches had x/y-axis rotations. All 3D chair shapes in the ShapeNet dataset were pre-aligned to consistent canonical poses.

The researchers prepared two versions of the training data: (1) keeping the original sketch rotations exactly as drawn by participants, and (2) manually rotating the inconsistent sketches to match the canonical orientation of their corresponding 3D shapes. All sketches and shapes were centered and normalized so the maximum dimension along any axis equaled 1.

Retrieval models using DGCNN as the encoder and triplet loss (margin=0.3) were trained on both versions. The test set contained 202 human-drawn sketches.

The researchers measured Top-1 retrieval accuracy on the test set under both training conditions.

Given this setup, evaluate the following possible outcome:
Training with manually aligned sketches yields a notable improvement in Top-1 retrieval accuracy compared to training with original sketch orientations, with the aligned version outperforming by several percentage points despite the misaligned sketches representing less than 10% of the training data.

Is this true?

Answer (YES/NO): NO